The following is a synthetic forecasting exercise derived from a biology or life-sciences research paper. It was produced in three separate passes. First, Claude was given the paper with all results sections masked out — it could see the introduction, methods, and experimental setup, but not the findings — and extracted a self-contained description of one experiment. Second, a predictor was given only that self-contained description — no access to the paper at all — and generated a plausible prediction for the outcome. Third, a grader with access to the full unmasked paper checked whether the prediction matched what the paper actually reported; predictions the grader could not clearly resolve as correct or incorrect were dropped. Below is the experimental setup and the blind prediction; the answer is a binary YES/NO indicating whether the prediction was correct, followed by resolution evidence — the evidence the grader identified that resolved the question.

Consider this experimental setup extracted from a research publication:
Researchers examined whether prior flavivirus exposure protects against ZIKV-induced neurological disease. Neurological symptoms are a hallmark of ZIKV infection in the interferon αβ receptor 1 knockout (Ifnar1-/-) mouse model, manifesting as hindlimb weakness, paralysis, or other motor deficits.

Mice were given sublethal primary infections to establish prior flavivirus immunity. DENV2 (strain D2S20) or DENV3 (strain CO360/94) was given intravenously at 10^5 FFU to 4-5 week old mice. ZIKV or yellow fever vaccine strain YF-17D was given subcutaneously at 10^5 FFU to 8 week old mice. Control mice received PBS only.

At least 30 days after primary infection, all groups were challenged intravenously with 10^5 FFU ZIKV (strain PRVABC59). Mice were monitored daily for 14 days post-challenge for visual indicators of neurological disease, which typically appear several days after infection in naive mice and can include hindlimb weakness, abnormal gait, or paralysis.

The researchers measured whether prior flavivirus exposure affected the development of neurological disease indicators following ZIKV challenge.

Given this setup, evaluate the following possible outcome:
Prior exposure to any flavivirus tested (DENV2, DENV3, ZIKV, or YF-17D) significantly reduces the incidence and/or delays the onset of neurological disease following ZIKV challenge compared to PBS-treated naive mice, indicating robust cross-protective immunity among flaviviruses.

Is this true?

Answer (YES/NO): NO